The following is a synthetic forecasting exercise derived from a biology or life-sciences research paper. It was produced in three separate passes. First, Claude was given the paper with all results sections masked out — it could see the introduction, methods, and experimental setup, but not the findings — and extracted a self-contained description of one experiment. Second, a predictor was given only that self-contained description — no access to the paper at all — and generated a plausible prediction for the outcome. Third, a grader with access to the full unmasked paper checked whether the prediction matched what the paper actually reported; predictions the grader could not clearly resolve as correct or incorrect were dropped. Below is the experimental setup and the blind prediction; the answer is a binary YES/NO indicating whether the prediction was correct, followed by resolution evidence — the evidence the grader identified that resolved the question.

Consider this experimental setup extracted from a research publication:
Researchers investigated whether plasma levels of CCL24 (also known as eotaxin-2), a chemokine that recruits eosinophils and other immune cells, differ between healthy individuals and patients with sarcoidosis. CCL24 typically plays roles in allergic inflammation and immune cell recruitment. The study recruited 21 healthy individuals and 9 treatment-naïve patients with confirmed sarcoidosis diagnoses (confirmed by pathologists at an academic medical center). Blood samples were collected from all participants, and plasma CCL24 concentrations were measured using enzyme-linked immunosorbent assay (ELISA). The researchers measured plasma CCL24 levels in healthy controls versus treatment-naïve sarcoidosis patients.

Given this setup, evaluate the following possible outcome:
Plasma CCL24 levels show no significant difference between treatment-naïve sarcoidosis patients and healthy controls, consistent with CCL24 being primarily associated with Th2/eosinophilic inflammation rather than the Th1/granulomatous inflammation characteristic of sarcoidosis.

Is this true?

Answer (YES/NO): NO